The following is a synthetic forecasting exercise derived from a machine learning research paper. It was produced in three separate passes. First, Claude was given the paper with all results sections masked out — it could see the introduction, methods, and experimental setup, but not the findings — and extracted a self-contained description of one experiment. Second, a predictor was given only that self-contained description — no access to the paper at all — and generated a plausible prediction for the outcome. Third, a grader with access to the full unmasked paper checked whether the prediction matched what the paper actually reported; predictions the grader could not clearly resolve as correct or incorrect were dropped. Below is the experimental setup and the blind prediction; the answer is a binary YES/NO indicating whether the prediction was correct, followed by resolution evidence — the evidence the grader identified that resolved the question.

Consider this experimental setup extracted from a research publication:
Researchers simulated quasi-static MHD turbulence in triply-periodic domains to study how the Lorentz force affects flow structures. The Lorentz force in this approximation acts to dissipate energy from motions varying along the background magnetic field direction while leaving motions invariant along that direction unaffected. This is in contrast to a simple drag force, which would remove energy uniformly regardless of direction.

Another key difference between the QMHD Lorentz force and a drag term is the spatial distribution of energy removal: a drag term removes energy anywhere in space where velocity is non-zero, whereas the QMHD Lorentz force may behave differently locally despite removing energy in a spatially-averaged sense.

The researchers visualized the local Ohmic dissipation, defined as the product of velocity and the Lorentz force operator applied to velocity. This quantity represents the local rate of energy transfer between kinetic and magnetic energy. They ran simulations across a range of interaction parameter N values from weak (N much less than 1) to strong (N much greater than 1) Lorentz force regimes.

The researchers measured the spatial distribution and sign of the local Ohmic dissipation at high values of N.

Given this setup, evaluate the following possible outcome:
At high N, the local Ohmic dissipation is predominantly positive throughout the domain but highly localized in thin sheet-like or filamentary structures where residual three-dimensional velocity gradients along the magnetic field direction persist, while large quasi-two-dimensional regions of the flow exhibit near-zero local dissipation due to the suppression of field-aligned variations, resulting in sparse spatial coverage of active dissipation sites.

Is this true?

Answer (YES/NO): NO